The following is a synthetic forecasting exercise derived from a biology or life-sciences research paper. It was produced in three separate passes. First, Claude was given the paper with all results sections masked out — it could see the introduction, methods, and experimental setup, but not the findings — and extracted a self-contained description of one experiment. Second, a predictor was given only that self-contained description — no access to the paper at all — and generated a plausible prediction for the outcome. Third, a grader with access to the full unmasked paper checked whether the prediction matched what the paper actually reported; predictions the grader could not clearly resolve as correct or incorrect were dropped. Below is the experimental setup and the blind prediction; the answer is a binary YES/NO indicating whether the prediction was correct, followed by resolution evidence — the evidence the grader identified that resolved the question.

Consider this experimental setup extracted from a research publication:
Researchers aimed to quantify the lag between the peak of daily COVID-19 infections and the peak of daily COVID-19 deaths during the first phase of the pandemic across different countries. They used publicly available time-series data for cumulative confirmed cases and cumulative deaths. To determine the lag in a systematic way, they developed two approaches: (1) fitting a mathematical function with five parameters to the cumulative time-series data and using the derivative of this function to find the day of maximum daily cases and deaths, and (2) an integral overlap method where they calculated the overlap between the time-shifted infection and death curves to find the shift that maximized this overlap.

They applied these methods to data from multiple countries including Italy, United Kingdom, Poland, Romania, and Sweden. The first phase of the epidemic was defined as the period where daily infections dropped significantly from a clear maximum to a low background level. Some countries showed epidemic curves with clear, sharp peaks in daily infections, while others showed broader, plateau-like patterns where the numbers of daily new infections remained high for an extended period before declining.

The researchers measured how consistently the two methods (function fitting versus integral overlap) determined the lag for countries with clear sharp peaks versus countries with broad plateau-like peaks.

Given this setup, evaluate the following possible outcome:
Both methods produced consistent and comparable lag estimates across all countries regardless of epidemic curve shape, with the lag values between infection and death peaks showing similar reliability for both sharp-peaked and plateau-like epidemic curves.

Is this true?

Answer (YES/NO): NO